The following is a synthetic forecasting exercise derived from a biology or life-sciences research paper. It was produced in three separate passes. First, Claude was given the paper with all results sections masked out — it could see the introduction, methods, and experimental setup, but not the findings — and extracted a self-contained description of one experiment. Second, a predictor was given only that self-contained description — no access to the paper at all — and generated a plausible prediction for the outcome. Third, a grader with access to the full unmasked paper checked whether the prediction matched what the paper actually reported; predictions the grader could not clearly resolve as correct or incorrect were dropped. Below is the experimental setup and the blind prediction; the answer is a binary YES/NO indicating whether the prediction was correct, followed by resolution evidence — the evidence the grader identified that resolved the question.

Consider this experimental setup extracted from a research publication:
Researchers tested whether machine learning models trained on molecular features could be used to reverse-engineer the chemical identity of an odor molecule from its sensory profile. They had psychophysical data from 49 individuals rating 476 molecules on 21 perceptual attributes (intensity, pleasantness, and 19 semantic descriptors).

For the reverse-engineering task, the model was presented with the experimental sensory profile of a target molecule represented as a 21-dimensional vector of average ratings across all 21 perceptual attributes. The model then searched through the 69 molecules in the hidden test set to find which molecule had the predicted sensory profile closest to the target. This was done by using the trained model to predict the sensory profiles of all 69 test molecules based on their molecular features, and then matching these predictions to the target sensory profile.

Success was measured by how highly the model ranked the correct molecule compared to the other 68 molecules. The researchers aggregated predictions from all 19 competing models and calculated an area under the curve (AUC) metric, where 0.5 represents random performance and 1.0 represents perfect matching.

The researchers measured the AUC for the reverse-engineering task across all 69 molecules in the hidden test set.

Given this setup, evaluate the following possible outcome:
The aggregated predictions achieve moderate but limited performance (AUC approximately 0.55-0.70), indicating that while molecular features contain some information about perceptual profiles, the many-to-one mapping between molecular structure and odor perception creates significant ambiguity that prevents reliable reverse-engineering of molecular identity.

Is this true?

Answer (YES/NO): NO